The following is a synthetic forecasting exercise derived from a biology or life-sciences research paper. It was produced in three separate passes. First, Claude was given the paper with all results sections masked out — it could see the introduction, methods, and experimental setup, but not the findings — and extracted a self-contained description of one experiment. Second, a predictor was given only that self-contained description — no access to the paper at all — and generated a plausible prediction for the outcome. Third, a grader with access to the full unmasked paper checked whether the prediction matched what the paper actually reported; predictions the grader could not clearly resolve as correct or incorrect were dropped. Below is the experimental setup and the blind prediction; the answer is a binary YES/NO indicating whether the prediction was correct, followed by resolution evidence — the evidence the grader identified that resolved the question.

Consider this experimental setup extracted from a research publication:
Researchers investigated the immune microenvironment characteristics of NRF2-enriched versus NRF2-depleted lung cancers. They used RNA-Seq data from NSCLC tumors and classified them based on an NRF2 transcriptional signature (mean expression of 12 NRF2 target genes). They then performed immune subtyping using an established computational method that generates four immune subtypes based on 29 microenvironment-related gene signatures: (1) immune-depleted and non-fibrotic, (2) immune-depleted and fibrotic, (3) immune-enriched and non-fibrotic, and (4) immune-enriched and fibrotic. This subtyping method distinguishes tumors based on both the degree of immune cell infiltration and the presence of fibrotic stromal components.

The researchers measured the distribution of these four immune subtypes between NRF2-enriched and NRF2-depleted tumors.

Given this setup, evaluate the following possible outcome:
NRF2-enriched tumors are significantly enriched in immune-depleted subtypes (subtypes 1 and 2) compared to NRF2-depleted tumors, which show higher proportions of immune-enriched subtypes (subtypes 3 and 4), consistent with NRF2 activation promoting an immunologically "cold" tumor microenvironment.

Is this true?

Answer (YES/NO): YES